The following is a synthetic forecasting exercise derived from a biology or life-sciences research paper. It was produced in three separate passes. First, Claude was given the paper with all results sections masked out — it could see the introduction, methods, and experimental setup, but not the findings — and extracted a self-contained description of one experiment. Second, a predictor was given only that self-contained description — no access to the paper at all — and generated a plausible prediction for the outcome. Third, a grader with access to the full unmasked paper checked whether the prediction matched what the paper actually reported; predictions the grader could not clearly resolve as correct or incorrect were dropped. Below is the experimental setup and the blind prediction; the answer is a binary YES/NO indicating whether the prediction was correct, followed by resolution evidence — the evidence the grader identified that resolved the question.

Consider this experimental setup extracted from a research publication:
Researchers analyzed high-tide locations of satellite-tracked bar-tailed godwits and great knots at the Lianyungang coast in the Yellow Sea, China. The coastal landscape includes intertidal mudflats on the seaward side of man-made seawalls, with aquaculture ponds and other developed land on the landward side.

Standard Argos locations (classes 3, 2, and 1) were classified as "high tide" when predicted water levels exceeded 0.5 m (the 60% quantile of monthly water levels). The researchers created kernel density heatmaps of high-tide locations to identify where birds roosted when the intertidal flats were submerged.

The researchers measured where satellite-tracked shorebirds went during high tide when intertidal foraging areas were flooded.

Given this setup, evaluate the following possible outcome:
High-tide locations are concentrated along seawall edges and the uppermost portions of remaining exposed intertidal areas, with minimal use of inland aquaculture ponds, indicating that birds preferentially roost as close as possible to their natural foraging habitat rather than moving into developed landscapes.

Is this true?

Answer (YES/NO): NO